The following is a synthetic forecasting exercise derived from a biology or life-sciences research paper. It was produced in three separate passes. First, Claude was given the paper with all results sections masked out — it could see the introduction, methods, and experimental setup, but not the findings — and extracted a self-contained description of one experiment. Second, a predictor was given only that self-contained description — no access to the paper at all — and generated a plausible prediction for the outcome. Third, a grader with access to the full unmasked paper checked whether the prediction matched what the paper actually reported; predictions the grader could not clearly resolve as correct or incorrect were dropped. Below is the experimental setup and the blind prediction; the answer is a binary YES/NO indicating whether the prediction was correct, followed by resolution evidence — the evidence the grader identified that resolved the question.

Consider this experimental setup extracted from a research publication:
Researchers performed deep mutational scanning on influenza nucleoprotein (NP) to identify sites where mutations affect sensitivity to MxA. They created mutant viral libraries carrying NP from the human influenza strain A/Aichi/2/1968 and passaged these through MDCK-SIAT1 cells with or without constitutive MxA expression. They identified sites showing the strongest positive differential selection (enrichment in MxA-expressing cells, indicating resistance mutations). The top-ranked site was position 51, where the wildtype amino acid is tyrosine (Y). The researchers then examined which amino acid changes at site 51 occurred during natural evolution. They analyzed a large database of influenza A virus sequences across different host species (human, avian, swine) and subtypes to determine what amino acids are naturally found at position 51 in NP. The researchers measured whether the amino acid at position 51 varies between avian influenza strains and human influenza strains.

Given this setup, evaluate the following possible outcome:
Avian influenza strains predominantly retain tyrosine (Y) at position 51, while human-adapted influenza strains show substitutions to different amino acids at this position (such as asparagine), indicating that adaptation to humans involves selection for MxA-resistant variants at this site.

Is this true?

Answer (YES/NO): NO